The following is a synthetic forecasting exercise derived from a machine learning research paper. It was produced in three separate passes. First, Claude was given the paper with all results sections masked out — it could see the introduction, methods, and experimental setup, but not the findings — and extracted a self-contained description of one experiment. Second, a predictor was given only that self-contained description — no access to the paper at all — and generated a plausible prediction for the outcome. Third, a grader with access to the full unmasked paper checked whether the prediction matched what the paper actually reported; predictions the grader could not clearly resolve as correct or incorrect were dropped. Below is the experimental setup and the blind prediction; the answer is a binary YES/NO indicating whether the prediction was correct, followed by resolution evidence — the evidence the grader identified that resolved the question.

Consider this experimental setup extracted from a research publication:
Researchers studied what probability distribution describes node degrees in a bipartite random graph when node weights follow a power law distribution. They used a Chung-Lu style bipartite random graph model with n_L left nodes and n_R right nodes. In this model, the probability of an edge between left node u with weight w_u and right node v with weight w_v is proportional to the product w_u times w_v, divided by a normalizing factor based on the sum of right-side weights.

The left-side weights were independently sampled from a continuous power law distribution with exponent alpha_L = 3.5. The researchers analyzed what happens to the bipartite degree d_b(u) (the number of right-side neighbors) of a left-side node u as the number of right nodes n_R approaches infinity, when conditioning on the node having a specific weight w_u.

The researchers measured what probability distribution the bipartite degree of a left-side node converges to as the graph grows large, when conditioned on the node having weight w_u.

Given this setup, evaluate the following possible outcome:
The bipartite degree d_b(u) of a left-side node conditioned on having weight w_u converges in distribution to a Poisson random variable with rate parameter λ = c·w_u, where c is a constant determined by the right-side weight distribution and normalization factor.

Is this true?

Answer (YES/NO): NO